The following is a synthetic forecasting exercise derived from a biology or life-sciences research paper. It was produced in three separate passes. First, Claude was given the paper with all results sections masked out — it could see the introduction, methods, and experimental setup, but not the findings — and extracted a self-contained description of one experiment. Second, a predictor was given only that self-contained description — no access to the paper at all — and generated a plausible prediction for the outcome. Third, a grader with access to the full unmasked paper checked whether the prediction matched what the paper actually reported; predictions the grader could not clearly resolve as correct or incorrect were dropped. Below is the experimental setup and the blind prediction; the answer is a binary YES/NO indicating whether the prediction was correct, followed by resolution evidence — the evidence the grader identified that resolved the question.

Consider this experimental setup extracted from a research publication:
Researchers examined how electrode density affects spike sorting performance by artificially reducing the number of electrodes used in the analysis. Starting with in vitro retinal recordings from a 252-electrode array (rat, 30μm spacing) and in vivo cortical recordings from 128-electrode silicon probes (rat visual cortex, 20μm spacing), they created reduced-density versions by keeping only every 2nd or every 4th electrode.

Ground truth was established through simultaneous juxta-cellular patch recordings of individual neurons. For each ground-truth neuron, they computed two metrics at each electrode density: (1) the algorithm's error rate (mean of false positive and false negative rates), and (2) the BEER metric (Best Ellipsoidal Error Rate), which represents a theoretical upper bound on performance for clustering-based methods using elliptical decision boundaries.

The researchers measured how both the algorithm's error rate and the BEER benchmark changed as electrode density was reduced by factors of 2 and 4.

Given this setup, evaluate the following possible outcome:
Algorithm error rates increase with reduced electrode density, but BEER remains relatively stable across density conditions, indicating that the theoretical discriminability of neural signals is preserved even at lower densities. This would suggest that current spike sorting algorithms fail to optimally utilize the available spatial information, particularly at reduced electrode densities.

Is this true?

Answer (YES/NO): NO